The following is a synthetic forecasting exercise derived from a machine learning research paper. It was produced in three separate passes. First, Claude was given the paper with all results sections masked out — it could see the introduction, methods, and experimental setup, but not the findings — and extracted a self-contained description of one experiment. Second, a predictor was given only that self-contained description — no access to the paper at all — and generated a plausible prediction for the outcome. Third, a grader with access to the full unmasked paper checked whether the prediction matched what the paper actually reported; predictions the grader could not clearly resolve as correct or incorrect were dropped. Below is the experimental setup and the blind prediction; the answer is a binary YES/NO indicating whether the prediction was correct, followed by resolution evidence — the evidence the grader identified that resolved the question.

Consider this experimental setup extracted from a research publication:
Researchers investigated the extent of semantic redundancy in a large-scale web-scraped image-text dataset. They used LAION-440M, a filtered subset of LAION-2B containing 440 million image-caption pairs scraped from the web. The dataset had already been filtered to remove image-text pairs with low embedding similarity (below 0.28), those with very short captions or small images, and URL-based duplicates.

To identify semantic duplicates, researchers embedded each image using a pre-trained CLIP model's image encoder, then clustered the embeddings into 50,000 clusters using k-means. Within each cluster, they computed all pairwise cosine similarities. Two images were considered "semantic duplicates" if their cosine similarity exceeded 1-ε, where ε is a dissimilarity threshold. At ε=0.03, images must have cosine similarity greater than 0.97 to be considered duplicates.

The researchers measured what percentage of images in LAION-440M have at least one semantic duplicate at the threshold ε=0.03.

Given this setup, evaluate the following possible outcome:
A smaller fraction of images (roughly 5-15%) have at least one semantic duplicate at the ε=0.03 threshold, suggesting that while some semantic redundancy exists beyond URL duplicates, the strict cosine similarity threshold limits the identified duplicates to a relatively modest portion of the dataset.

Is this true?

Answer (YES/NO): NO